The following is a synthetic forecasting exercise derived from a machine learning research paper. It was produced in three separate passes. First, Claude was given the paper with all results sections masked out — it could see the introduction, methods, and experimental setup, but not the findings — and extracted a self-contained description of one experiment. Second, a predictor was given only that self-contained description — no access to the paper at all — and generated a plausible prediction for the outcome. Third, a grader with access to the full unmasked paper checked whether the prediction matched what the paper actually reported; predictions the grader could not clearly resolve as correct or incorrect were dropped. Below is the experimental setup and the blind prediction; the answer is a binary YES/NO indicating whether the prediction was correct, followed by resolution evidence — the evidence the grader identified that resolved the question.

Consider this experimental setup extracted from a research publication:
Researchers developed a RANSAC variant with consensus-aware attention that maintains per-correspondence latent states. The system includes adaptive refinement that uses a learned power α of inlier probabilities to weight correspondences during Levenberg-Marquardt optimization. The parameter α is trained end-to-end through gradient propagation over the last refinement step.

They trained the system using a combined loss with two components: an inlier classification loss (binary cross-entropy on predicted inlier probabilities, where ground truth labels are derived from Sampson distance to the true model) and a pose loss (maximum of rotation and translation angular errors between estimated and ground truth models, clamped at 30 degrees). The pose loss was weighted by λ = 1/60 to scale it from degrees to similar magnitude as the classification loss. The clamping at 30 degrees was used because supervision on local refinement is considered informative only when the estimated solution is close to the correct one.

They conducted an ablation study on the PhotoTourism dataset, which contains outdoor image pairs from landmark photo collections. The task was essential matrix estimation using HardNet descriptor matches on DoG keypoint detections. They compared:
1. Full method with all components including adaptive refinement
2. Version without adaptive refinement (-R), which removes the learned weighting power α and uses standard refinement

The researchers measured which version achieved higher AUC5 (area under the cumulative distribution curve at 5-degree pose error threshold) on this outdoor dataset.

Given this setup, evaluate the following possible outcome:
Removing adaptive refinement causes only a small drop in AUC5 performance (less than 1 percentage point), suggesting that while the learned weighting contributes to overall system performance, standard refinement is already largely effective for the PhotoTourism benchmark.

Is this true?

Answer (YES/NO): NO